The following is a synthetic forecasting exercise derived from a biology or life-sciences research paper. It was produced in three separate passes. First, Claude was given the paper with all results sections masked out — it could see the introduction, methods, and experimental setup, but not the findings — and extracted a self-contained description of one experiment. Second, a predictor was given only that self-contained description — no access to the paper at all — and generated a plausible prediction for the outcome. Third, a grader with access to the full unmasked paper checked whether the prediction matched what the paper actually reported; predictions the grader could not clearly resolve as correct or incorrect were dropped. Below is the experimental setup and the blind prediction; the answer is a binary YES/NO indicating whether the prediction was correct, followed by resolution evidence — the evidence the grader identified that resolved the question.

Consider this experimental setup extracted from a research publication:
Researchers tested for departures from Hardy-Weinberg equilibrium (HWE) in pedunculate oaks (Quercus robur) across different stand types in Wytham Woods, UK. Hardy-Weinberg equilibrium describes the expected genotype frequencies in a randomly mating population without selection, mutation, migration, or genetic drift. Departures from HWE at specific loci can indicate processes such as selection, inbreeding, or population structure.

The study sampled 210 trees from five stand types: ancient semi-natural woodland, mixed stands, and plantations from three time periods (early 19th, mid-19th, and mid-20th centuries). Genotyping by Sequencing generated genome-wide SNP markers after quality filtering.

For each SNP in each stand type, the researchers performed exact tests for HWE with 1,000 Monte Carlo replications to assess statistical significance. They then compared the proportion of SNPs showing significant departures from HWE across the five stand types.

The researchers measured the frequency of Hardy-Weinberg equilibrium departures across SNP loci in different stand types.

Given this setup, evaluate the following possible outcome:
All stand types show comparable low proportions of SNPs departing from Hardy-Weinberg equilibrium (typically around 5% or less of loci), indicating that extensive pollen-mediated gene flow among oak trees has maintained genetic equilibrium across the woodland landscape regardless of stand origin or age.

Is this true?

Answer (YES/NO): NO